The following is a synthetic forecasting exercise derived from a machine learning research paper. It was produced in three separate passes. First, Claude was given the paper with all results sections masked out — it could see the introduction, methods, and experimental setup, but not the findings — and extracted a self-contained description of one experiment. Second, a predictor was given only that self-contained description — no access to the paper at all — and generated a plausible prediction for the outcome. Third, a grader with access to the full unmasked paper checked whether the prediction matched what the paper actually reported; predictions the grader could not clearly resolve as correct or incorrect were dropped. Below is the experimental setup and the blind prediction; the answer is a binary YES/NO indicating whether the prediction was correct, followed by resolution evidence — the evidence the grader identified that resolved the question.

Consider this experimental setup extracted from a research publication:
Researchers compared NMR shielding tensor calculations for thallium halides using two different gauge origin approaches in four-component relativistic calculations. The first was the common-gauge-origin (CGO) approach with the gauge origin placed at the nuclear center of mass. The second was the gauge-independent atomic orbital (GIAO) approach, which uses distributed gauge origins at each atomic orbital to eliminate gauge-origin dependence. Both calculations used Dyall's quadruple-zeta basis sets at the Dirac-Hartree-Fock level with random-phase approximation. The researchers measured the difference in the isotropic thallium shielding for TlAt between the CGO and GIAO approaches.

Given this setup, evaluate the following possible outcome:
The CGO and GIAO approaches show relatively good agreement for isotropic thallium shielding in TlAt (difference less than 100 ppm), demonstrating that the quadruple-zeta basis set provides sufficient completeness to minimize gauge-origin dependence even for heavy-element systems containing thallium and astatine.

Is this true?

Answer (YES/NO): YES